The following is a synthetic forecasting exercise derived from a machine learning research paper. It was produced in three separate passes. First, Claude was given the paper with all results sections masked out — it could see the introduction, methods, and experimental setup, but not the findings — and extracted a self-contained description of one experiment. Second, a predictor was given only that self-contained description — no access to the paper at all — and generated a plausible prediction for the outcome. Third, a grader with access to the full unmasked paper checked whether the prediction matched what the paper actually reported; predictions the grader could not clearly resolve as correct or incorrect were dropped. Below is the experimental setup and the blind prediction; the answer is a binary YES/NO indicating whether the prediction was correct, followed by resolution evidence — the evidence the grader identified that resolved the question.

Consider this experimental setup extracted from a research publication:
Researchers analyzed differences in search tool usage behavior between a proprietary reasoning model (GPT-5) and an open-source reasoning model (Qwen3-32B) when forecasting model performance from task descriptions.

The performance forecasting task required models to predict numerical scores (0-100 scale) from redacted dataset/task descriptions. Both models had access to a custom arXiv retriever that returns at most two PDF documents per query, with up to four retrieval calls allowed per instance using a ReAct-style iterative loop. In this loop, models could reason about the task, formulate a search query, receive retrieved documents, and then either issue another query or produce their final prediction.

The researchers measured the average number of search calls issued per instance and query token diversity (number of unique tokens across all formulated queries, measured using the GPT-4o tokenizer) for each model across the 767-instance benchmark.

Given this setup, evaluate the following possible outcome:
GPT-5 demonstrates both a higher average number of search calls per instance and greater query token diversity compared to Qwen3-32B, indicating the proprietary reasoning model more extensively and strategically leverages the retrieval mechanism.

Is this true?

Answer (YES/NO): YES